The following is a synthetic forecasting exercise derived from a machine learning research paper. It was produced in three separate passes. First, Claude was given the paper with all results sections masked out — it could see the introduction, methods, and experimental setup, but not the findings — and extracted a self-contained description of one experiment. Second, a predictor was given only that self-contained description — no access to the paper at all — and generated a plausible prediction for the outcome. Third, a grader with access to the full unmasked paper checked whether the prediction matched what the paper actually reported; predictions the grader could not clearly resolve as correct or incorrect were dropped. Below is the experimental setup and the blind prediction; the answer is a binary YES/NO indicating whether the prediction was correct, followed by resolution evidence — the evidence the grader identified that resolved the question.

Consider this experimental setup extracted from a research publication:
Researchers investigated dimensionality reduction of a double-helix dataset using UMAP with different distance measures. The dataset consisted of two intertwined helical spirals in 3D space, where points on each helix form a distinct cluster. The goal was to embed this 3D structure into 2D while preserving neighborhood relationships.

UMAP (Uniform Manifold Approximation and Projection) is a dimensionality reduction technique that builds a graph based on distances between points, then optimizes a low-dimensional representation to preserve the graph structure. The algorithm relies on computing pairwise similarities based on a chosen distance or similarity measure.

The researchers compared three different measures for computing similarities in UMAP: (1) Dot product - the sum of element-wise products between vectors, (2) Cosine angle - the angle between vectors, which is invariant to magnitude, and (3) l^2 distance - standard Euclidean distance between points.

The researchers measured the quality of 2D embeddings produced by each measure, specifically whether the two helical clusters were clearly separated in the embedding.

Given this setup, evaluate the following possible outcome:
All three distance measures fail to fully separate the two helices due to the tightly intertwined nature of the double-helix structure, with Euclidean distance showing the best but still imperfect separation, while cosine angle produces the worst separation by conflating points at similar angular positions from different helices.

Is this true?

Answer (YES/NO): NO